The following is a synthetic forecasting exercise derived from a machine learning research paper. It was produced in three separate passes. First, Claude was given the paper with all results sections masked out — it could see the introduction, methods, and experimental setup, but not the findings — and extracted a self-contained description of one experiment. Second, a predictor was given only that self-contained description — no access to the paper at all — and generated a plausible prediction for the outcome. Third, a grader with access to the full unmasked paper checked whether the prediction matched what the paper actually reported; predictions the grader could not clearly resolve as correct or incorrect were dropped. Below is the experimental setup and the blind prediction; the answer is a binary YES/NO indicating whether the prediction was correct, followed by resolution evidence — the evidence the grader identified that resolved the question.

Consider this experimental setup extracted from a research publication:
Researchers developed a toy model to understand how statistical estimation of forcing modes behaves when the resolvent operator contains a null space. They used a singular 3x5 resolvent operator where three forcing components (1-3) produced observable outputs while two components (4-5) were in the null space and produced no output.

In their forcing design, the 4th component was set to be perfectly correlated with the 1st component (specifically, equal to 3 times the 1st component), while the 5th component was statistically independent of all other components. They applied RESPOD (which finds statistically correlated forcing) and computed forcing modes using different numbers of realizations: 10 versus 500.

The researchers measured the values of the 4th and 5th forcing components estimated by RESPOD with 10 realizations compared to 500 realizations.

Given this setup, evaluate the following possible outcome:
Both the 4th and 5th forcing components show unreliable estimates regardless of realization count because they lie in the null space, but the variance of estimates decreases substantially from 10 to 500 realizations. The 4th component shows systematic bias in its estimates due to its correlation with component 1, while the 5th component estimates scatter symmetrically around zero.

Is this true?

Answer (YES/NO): NO